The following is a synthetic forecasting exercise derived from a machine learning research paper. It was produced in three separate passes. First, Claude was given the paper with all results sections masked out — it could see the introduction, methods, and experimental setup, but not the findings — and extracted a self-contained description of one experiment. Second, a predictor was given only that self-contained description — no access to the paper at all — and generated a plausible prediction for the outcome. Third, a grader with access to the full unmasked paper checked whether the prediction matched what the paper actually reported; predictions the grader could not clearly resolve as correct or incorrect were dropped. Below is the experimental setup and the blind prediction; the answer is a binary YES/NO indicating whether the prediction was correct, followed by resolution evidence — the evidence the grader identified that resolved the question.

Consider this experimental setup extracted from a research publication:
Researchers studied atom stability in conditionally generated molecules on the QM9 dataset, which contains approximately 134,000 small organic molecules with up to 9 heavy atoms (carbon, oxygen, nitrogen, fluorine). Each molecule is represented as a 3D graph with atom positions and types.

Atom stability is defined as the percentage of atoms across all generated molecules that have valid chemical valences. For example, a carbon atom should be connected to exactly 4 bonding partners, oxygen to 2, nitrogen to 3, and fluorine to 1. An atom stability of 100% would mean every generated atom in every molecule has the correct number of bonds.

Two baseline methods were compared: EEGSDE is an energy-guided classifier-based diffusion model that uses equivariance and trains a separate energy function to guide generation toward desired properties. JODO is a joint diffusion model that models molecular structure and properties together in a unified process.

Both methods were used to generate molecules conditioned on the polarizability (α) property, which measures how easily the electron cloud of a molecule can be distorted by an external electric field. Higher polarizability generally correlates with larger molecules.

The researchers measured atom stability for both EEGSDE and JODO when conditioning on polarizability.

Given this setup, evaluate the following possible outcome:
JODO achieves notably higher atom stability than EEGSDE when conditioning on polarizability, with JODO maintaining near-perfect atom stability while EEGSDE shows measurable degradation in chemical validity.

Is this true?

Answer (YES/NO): NO